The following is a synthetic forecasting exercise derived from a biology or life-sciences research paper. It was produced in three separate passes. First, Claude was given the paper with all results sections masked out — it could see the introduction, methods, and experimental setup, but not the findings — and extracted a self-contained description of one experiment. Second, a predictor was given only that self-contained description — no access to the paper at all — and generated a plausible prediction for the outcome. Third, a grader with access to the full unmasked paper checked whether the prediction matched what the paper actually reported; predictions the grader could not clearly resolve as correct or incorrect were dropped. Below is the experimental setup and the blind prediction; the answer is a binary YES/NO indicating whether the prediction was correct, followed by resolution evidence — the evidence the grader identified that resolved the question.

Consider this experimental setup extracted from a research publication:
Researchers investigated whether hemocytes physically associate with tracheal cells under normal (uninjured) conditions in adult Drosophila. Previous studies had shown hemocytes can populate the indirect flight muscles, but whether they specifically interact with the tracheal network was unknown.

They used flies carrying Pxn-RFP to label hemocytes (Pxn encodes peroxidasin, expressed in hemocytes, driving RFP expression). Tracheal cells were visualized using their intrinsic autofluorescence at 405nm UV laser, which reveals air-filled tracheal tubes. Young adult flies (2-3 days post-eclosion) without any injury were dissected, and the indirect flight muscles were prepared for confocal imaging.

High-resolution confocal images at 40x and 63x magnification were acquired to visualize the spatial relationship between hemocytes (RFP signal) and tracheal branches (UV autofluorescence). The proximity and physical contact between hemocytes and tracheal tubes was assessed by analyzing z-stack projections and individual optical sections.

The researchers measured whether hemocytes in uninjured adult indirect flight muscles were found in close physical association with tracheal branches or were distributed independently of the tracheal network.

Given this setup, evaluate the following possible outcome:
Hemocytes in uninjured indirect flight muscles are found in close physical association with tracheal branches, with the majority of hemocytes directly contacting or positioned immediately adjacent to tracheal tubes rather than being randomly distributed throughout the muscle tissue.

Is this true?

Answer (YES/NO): YES